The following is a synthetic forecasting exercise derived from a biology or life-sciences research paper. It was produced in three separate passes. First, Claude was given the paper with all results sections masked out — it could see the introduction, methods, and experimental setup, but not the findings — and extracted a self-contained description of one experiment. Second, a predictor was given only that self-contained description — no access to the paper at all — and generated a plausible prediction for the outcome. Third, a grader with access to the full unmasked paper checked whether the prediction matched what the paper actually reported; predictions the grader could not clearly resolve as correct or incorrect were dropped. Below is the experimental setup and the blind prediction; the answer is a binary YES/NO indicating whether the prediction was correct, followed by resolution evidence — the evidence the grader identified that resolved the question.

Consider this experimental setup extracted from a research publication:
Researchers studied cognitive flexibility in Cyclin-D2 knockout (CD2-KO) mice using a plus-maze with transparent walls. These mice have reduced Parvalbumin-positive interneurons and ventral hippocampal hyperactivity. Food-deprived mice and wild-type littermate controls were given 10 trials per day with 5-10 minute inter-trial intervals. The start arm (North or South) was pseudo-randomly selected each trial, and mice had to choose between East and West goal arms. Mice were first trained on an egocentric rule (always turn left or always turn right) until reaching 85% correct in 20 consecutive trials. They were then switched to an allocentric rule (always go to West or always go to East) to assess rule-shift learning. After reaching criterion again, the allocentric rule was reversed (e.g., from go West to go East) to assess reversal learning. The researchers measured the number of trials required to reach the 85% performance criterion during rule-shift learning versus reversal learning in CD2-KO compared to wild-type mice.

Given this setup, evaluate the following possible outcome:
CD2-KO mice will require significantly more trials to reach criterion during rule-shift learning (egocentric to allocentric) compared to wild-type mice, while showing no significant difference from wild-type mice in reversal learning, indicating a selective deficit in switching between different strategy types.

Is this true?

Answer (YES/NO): NO